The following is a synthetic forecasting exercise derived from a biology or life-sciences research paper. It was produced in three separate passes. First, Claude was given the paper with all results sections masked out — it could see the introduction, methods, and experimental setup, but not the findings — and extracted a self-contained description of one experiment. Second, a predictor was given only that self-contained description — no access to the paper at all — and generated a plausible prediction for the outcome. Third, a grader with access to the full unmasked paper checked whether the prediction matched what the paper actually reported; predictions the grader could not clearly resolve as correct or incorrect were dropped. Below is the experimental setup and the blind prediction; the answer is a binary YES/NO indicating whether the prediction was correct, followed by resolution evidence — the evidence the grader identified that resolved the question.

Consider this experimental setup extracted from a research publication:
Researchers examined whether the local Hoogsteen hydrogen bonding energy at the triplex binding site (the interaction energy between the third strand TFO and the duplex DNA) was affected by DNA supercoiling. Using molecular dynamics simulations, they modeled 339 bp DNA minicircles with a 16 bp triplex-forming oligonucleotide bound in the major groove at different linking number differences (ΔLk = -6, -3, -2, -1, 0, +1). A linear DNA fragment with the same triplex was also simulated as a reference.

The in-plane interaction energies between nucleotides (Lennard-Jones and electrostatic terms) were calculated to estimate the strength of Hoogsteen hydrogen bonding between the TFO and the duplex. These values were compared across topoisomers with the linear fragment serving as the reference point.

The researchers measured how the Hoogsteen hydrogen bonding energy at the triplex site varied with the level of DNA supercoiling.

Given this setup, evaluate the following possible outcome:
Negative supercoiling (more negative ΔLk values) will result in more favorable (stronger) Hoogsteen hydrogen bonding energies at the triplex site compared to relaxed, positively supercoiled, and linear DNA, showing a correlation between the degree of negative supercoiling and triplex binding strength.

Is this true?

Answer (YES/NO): NO